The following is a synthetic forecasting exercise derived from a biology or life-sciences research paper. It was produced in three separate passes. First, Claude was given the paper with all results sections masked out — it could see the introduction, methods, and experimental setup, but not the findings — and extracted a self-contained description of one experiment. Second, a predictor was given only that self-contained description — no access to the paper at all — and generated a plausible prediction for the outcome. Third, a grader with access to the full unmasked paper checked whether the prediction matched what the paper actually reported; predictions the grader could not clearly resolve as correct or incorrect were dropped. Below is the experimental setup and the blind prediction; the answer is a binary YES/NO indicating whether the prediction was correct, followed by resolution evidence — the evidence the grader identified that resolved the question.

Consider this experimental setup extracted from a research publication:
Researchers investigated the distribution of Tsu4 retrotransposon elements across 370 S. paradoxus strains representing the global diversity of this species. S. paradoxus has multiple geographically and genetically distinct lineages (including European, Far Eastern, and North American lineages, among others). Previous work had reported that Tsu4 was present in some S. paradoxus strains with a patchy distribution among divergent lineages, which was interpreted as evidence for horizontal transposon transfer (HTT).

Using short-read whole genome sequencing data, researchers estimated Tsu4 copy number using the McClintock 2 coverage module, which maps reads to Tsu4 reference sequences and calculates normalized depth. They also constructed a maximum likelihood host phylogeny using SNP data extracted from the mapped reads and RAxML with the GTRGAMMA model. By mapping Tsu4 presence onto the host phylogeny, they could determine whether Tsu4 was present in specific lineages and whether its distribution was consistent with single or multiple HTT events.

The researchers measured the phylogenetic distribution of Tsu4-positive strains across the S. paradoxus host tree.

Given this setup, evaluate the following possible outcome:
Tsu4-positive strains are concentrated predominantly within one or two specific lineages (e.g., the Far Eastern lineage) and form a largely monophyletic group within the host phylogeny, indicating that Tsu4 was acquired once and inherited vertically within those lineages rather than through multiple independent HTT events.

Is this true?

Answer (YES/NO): NO